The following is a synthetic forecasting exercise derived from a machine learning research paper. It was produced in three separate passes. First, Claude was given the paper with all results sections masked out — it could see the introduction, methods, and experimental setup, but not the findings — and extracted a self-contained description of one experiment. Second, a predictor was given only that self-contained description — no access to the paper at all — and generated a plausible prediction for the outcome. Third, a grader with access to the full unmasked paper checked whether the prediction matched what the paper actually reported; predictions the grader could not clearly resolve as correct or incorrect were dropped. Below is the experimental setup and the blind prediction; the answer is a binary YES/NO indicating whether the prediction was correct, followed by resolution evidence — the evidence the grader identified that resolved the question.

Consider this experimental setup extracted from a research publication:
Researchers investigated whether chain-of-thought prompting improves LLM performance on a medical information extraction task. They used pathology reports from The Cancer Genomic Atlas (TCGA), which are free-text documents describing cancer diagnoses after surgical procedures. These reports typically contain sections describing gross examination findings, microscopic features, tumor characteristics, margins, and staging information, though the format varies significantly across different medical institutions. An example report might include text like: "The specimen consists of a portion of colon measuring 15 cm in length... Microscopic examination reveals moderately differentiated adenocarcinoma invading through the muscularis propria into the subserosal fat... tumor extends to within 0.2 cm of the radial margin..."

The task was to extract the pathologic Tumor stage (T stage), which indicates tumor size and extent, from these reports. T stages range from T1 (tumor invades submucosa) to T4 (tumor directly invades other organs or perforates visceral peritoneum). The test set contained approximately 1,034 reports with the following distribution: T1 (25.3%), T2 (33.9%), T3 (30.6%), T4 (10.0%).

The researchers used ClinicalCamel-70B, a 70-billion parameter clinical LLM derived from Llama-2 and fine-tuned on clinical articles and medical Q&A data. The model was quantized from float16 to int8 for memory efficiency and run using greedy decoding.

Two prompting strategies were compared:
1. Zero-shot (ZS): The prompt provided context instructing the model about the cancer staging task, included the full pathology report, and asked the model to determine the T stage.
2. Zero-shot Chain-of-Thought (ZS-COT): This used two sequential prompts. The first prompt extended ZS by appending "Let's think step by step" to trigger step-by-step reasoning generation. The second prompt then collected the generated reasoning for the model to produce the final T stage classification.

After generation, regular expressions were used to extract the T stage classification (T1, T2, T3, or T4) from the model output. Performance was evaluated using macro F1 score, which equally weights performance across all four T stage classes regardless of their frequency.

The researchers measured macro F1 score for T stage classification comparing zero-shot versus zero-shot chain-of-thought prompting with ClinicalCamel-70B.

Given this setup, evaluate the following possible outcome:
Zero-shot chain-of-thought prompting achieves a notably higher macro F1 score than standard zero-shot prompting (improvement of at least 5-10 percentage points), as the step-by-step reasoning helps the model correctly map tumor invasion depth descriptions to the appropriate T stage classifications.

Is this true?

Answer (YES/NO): NO